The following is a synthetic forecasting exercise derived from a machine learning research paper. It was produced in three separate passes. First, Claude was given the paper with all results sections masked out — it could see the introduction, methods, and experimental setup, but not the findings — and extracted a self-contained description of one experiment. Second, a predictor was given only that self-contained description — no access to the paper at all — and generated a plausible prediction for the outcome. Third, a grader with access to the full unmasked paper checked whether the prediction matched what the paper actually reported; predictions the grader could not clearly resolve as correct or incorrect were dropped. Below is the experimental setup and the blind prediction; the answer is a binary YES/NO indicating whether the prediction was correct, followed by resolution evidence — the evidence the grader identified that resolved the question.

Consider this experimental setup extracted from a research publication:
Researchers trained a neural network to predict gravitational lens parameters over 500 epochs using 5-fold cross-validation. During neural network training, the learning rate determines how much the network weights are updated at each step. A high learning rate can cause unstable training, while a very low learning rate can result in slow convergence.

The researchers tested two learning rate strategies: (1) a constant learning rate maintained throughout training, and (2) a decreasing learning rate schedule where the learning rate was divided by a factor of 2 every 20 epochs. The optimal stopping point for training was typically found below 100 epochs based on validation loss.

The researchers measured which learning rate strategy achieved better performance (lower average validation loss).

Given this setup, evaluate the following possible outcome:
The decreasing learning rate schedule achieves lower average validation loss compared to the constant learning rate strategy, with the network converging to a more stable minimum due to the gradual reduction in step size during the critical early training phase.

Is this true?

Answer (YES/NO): NO